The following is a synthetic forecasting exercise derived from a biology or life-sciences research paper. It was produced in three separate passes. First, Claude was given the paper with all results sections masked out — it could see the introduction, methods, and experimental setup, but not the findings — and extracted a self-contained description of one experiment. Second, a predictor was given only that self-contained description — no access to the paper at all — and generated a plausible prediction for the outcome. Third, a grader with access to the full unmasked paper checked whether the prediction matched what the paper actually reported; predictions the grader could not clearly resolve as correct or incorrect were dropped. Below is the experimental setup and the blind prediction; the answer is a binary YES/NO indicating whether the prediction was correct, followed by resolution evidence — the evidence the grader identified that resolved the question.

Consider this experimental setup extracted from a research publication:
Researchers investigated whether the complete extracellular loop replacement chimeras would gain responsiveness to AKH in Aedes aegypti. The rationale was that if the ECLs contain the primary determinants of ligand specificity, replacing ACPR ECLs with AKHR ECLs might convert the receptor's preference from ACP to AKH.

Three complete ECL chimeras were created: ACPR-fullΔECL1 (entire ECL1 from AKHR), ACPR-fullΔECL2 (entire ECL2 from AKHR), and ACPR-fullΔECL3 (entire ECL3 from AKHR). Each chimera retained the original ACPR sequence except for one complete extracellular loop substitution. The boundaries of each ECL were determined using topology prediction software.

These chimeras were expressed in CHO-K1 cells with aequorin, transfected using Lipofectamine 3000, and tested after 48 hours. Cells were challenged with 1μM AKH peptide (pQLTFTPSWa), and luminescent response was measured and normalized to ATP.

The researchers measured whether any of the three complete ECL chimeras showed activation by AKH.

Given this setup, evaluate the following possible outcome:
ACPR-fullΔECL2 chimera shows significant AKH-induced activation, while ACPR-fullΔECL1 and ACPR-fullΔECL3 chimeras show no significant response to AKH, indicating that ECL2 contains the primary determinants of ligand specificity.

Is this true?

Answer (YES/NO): NO